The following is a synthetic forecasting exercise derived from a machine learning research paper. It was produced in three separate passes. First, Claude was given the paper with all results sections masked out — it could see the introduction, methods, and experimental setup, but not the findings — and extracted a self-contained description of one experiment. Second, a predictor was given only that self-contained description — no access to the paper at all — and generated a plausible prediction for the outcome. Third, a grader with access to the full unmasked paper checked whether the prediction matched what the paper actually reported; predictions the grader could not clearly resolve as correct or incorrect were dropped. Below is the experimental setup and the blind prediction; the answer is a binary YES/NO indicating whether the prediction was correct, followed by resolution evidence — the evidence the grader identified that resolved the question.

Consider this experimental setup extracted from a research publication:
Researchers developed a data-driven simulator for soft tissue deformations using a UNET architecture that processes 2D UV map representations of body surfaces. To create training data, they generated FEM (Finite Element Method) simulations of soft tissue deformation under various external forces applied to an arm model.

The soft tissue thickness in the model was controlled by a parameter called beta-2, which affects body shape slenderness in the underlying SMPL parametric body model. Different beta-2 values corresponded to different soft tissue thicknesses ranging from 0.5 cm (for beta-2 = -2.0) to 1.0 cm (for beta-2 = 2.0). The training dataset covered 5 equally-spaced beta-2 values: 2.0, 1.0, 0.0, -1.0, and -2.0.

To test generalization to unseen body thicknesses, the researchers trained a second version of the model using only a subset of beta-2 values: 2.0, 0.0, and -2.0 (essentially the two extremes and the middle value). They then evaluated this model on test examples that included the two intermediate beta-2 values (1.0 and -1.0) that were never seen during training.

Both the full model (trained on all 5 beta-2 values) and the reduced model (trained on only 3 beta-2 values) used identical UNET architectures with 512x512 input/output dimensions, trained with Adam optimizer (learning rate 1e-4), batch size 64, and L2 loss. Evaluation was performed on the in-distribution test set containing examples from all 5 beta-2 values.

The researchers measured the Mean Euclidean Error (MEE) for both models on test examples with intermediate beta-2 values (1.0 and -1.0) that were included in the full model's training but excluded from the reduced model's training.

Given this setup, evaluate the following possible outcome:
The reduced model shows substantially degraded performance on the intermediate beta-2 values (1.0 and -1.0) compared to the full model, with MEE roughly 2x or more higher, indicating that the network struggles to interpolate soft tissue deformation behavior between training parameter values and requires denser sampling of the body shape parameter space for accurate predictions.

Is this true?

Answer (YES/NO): NO